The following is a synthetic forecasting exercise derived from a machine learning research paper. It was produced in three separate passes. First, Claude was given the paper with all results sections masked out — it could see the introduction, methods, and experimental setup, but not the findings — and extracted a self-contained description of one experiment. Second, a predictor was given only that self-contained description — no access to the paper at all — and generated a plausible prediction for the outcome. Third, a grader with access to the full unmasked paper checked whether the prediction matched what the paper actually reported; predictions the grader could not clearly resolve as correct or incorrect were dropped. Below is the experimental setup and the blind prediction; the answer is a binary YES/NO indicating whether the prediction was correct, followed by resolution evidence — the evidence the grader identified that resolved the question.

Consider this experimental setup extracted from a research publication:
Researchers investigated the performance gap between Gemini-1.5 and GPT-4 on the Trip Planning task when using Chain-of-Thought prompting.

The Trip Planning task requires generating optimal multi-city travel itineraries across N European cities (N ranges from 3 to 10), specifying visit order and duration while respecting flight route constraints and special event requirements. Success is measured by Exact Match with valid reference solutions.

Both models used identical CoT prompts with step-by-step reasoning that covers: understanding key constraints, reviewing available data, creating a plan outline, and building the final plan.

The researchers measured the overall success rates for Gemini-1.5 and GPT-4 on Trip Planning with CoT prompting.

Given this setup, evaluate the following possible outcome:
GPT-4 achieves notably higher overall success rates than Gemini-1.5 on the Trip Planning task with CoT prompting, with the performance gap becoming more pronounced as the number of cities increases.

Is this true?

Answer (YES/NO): NO